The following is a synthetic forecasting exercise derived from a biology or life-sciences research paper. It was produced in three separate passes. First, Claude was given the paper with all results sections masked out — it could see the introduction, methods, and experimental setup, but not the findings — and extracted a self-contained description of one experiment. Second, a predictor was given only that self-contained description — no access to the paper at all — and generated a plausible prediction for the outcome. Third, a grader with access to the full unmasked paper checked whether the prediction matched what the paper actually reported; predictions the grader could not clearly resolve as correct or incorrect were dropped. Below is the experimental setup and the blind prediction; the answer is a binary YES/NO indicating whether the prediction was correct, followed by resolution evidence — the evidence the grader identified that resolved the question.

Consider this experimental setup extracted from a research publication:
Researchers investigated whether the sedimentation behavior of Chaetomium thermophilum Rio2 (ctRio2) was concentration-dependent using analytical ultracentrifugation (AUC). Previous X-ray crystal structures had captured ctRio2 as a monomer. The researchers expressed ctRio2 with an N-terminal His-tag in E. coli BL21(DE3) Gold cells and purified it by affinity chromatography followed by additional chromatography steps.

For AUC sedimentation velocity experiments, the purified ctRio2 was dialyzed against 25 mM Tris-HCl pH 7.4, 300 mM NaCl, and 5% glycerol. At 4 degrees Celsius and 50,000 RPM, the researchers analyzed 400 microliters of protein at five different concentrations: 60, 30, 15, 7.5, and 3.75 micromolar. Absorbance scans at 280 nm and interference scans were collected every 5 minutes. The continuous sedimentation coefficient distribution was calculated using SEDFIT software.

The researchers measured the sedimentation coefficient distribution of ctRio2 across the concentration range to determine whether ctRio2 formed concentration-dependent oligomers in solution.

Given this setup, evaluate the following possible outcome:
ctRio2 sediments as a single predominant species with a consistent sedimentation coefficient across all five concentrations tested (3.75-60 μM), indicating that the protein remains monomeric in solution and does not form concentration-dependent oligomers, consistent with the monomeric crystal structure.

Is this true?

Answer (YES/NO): YES